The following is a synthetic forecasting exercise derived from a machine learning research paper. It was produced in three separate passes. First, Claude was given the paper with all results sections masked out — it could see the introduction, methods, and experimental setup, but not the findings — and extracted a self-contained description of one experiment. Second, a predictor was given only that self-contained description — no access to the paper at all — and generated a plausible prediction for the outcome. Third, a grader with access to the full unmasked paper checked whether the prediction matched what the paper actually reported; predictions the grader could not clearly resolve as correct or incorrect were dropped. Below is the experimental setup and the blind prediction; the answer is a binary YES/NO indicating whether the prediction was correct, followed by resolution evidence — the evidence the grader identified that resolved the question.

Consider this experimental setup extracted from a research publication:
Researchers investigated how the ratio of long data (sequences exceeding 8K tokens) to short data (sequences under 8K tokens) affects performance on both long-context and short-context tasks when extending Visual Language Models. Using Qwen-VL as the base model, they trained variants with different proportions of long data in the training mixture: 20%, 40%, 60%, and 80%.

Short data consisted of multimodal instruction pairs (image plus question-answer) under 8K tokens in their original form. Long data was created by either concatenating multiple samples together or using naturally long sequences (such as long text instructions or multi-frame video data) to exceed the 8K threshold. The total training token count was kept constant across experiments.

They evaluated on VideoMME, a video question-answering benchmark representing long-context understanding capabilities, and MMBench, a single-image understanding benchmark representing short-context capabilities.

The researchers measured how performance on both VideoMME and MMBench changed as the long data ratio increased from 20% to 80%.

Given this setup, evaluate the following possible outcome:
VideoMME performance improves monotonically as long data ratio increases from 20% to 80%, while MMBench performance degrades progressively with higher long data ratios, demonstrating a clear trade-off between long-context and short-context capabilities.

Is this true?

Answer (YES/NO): NO